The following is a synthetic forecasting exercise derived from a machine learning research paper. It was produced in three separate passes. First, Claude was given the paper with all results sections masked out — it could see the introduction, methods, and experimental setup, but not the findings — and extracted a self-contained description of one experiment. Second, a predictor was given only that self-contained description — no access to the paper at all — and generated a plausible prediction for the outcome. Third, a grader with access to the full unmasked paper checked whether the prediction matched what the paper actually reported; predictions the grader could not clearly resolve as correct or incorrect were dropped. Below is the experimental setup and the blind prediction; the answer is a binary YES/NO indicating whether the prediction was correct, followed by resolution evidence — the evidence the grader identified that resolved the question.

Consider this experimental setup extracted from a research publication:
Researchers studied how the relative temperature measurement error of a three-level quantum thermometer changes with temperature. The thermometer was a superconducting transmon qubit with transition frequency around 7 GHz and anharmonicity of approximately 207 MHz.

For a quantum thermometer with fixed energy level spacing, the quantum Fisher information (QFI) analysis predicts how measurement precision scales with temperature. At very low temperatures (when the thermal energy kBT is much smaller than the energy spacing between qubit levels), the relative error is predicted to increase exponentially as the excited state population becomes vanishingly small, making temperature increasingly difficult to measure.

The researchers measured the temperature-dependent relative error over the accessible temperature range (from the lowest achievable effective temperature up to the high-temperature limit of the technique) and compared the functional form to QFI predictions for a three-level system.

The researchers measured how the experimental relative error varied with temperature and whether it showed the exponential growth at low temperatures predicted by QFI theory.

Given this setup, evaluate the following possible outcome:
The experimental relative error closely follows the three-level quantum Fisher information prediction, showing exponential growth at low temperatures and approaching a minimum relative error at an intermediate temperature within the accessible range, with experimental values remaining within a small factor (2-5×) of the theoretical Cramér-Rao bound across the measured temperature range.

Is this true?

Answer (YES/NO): NO